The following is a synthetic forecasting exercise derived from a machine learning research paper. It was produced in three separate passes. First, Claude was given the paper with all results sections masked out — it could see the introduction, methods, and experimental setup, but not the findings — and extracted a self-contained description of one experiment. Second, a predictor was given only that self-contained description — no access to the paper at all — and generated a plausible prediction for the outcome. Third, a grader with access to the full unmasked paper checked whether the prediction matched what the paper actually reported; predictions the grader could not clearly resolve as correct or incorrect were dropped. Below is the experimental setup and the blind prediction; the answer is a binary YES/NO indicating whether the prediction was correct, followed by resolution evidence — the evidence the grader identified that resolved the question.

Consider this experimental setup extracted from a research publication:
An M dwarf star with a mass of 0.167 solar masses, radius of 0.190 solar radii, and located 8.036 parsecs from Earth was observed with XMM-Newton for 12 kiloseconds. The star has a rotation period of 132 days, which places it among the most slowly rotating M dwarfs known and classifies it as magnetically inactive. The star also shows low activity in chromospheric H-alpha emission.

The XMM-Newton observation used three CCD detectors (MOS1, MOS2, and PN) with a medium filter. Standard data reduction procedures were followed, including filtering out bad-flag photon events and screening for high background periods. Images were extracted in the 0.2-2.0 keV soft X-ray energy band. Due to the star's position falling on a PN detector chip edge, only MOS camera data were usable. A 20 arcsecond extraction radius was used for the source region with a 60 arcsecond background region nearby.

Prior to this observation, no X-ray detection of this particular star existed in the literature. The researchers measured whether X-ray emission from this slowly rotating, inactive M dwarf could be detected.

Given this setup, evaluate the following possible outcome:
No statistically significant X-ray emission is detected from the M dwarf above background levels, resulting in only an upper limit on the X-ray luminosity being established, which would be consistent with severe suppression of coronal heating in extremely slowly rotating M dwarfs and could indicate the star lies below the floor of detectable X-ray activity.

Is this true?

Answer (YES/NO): NO